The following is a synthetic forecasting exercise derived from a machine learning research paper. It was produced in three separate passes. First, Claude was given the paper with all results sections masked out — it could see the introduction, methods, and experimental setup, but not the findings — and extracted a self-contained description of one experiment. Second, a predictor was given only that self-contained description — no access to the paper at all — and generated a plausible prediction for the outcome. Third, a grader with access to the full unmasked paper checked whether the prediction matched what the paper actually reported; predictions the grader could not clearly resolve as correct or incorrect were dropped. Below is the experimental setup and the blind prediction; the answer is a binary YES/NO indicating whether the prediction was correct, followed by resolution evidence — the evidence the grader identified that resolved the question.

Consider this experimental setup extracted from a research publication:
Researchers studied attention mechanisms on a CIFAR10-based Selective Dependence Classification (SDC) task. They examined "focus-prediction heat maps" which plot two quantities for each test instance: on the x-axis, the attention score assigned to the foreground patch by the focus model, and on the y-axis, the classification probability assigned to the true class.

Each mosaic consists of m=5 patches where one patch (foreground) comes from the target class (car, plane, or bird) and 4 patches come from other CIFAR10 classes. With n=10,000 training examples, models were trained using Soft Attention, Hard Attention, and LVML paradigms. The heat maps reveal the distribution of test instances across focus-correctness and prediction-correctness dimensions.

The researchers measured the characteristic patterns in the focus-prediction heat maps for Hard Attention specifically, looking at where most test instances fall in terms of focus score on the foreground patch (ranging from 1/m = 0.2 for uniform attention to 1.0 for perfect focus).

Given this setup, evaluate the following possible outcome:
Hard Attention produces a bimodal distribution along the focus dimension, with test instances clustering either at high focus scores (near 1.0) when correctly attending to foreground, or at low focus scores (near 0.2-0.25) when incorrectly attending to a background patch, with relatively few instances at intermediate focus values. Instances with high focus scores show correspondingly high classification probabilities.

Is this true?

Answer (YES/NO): NO